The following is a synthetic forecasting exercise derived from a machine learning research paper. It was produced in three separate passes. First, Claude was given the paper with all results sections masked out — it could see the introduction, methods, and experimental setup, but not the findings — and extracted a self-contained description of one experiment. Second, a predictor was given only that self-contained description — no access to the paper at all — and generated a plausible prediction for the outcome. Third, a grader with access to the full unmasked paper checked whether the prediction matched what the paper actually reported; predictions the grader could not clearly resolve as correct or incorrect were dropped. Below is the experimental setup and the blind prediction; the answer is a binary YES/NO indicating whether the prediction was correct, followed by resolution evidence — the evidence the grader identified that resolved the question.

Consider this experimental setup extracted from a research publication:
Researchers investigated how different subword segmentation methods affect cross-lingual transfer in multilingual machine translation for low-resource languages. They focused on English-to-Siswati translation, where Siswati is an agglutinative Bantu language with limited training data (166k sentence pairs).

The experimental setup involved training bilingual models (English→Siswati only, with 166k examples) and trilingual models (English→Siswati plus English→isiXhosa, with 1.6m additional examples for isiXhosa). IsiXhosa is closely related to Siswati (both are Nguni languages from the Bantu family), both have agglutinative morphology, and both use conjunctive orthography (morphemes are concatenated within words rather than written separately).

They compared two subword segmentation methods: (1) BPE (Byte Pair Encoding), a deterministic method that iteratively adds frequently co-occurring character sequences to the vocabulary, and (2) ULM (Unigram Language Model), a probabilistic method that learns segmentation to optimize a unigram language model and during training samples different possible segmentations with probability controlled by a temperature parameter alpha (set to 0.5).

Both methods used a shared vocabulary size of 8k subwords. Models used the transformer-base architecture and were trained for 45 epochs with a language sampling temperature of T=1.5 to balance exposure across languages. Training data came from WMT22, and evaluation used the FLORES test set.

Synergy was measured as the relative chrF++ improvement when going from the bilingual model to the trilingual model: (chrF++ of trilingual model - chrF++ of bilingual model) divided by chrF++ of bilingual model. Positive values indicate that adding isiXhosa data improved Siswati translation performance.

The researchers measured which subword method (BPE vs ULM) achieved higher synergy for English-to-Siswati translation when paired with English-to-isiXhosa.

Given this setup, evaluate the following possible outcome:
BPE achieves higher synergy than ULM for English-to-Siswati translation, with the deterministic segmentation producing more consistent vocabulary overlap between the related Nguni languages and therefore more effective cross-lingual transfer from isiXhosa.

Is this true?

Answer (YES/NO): NO